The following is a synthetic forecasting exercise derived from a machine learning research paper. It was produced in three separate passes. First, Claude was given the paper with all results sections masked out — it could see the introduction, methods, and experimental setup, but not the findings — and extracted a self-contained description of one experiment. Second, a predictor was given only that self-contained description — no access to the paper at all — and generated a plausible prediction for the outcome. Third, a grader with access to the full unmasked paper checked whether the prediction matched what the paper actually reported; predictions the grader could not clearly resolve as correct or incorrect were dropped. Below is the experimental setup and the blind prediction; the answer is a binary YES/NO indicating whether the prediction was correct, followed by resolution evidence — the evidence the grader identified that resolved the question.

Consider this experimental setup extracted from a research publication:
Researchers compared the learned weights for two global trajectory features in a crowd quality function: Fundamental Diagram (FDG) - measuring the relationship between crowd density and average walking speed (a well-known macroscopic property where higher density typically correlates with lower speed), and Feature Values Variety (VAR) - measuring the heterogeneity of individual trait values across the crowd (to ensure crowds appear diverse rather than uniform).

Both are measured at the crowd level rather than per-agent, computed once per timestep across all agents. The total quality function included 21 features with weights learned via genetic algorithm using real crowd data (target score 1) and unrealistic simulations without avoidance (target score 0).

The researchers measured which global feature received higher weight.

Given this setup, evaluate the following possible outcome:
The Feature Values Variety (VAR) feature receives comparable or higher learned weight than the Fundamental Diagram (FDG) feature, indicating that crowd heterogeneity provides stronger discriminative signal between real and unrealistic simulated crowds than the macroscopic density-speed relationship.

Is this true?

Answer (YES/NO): NO